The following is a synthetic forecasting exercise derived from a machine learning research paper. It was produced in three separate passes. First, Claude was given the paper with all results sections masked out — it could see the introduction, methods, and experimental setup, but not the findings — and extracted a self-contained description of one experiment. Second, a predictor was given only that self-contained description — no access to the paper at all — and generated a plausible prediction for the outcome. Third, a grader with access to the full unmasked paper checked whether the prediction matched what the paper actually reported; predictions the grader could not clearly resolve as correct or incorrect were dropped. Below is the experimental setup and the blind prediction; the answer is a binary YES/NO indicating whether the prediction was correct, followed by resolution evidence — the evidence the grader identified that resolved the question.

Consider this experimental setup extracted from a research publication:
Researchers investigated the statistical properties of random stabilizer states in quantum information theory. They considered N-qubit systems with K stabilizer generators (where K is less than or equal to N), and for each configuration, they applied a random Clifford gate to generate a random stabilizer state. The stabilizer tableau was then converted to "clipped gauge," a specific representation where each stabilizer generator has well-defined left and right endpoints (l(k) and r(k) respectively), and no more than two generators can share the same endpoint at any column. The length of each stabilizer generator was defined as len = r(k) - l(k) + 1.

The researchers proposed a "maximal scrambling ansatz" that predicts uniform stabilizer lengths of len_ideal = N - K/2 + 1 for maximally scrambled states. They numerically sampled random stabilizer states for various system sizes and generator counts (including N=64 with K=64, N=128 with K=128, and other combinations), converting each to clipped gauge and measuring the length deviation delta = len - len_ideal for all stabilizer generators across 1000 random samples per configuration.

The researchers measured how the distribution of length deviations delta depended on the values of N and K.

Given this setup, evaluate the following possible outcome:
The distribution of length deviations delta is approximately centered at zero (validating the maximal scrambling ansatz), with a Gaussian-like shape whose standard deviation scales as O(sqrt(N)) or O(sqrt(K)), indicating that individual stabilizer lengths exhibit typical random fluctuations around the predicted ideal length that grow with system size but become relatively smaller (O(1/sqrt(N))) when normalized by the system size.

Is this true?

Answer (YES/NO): NO